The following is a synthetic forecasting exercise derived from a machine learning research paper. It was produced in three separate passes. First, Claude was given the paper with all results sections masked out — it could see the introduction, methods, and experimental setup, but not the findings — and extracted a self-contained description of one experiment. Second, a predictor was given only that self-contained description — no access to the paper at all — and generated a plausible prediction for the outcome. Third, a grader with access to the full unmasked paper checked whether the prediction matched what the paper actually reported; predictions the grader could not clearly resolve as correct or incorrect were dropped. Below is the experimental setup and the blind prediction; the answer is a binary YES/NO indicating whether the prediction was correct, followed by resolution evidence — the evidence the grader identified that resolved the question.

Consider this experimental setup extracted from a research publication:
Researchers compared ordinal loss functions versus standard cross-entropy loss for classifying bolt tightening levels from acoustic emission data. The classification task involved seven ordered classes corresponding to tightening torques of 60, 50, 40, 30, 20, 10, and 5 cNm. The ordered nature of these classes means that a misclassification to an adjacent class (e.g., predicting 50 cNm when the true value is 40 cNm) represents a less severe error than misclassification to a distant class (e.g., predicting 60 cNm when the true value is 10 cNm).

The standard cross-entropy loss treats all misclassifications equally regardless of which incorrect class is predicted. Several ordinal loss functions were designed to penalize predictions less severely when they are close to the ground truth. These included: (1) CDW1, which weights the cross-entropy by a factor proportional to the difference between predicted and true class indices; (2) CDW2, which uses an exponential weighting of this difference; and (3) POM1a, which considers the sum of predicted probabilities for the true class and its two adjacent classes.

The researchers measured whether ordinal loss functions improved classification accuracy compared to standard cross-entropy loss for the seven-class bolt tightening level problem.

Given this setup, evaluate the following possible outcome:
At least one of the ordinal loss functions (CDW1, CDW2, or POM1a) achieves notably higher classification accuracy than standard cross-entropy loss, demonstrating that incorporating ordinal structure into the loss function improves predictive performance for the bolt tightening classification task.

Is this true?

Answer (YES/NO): YES